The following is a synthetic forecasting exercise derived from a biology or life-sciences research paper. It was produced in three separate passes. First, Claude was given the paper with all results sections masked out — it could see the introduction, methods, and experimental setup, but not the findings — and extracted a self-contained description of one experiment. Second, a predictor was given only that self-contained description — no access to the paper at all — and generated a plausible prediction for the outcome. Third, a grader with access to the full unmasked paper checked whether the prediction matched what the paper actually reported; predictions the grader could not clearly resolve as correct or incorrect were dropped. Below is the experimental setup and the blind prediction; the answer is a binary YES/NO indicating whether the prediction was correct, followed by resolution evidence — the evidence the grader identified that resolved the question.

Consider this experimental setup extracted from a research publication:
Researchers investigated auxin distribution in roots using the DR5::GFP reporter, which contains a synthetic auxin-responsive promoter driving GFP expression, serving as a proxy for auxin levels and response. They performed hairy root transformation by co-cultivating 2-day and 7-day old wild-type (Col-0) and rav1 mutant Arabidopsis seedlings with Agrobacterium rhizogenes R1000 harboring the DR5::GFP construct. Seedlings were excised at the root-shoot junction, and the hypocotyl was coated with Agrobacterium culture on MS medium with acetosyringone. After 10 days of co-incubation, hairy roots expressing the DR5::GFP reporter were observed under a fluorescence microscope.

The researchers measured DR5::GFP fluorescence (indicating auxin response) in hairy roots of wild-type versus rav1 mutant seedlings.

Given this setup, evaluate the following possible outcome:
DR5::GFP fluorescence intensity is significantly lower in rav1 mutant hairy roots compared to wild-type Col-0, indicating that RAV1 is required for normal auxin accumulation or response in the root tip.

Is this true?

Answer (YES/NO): NO